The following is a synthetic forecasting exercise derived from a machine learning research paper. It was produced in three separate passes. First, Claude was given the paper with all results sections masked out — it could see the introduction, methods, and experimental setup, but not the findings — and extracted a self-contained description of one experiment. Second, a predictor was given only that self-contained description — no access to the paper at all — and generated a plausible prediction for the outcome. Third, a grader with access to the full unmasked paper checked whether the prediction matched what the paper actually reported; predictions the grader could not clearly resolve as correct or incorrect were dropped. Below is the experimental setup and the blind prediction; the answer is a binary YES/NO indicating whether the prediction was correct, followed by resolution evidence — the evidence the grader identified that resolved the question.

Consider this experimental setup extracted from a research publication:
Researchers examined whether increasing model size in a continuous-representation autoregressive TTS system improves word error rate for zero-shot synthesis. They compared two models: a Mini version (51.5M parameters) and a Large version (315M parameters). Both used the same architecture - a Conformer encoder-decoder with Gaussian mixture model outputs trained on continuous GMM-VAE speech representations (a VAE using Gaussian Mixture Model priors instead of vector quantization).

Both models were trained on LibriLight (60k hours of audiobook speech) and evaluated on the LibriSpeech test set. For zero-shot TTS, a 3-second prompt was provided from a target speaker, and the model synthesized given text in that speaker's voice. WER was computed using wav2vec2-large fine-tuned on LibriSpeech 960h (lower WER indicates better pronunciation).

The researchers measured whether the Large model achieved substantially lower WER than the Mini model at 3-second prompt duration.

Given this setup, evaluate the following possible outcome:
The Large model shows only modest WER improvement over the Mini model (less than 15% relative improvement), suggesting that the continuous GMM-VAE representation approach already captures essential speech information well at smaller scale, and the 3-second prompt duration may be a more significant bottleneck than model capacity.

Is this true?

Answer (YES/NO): YES